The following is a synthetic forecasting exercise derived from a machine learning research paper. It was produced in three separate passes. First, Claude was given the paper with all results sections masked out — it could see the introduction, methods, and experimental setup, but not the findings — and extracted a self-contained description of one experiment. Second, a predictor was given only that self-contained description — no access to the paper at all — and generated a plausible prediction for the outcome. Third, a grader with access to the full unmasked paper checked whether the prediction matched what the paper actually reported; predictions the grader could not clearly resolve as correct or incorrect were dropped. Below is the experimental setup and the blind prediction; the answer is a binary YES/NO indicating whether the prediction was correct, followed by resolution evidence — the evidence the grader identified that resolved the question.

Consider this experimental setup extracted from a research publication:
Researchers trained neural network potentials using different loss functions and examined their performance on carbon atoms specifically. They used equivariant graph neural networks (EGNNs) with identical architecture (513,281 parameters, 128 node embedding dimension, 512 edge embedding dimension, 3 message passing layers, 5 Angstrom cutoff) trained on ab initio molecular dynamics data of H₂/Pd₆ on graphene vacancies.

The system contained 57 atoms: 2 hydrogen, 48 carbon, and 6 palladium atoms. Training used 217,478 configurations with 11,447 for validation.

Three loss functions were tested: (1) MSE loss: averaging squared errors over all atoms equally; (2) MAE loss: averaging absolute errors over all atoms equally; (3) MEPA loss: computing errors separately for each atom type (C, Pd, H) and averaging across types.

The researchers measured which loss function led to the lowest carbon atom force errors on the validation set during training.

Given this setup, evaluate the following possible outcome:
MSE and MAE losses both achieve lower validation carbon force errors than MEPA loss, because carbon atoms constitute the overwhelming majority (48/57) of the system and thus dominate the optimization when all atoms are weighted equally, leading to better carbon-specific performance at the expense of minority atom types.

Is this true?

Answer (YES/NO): YES